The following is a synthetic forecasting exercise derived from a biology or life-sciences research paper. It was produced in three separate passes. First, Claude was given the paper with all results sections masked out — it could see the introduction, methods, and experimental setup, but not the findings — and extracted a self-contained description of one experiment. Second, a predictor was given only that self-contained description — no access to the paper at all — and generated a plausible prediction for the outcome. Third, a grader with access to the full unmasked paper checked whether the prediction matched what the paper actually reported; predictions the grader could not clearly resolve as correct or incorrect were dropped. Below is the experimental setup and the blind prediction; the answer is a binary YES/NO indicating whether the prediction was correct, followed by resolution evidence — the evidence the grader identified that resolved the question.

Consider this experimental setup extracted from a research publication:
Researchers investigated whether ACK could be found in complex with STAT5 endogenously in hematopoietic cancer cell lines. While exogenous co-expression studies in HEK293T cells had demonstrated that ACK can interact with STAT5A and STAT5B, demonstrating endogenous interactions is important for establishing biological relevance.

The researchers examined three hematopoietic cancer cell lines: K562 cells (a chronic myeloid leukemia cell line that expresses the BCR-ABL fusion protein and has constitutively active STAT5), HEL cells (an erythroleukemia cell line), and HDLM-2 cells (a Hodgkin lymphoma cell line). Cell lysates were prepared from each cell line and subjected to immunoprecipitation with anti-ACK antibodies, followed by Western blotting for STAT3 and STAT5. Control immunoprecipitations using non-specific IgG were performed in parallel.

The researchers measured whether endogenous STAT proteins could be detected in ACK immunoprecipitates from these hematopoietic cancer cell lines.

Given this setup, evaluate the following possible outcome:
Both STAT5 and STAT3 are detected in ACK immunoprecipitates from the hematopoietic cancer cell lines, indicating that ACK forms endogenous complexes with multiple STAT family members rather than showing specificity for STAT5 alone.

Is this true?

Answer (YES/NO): NO